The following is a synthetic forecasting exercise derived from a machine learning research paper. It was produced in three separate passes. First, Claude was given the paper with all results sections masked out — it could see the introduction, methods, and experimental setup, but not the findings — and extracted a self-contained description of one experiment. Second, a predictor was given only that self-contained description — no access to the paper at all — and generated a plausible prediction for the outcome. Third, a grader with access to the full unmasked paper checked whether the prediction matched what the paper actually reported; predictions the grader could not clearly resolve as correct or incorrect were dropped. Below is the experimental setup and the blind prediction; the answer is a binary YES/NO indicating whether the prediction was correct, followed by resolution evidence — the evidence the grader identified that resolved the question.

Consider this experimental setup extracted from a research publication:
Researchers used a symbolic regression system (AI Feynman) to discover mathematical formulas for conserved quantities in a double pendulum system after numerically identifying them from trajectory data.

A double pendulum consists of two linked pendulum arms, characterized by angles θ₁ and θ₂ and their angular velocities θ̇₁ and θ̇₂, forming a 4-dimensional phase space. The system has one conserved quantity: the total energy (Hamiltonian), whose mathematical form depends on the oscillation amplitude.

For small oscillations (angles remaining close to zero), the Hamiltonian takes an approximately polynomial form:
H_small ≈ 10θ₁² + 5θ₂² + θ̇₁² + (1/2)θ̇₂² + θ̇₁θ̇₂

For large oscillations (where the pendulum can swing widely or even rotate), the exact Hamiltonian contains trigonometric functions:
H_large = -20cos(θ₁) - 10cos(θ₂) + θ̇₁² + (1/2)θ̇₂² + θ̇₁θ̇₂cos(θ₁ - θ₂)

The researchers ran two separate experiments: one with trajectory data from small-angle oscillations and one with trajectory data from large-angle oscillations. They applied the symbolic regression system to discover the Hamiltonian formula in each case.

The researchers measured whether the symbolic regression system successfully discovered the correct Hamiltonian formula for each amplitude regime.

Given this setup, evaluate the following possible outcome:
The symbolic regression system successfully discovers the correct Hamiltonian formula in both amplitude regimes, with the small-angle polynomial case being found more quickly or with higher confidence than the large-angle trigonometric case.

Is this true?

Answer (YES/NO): NO